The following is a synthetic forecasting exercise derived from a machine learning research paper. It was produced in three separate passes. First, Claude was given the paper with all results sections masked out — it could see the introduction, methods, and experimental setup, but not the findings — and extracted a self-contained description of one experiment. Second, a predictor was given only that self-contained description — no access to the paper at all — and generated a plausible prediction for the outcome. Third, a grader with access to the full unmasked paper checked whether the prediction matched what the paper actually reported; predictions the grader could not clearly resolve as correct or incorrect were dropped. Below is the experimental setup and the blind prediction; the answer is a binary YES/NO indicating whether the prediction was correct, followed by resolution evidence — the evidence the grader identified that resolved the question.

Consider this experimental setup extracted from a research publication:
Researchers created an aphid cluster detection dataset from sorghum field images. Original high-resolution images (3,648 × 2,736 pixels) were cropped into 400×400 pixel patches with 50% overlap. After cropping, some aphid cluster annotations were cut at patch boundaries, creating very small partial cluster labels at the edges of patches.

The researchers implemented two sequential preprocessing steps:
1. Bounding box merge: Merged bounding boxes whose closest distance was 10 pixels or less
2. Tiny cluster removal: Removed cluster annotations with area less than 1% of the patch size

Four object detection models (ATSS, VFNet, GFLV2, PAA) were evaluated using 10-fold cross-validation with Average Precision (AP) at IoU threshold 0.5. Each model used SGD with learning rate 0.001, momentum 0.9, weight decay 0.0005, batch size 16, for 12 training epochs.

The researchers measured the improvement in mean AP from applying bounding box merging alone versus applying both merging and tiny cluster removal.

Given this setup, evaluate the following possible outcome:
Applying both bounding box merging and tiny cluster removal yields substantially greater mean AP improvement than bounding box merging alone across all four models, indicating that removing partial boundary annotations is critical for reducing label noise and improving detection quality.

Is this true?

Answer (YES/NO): YES